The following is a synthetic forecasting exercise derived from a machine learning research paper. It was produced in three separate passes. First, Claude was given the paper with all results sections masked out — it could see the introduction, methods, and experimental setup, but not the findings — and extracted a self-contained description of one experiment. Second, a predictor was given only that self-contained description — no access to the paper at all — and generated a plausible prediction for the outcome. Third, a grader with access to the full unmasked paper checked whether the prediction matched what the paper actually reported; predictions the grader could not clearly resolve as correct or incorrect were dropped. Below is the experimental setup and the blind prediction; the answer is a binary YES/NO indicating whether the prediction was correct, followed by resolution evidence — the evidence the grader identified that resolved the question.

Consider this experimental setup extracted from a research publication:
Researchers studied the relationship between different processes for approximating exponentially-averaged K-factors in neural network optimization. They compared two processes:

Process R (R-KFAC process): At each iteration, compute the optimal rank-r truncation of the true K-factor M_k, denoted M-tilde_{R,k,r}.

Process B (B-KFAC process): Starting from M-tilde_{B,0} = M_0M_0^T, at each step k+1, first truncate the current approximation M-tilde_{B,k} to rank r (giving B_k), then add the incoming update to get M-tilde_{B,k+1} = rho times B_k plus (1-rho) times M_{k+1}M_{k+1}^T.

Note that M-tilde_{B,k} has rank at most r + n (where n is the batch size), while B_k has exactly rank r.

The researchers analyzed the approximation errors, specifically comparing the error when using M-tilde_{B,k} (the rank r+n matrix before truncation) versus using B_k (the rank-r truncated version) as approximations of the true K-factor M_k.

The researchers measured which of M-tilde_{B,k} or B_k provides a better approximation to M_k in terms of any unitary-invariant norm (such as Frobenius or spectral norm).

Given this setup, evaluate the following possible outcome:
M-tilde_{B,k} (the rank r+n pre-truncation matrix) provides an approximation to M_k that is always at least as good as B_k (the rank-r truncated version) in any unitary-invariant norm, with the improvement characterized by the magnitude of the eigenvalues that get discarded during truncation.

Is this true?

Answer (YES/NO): YES